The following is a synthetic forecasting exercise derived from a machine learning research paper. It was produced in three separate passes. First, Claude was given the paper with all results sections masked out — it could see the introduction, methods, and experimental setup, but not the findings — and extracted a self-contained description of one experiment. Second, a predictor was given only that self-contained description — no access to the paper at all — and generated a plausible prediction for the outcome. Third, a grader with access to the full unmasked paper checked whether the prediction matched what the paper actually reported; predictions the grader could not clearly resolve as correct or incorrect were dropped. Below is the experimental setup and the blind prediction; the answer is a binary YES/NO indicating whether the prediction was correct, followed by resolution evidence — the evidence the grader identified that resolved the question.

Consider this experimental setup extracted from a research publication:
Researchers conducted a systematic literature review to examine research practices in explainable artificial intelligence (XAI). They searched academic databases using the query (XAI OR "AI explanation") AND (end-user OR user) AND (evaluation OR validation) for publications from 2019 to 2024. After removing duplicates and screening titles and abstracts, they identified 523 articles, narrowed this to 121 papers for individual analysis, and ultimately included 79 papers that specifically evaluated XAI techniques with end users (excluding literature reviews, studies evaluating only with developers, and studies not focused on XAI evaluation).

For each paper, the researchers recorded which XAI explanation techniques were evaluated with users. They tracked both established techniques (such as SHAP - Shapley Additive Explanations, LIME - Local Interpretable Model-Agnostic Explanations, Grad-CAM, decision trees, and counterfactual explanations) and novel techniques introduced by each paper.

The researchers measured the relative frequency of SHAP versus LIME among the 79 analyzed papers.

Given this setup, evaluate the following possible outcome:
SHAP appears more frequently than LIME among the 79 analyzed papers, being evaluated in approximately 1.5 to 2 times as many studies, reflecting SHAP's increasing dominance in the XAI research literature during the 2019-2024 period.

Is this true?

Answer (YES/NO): NO